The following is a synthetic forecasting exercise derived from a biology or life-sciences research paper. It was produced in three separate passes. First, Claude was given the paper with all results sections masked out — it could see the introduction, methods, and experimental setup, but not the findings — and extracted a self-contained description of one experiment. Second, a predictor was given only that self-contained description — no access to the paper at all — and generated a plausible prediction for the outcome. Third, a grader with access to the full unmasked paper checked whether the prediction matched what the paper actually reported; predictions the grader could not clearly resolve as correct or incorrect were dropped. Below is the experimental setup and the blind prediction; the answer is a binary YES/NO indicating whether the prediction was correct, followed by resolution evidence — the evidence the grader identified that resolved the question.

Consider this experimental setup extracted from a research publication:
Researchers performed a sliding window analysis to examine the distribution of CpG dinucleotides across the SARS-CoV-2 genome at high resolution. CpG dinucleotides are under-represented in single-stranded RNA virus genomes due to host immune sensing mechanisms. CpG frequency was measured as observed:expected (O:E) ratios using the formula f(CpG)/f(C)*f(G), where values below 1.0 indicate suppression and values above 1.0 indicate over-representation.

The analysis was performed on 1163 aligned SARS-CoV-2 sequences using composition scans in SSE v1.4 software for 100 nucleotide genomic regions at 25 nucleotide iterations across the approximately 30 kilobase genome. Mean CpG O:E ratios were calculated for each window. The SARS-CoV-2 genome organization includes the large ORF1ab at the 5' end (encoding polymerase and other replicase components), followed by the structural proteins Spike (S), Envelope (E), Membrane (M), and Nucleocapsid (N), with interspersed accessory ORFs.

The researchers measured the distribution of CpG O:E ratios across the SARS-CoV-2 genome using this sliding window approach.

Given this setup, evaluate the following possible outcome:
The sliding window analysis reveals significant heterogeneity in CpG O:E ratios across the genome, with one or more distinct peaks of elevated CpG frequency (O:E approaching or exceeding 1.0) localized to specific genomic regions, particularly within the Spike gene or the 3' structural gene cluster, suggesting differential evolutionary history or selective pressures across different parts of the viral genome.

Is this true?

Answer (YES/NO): YES